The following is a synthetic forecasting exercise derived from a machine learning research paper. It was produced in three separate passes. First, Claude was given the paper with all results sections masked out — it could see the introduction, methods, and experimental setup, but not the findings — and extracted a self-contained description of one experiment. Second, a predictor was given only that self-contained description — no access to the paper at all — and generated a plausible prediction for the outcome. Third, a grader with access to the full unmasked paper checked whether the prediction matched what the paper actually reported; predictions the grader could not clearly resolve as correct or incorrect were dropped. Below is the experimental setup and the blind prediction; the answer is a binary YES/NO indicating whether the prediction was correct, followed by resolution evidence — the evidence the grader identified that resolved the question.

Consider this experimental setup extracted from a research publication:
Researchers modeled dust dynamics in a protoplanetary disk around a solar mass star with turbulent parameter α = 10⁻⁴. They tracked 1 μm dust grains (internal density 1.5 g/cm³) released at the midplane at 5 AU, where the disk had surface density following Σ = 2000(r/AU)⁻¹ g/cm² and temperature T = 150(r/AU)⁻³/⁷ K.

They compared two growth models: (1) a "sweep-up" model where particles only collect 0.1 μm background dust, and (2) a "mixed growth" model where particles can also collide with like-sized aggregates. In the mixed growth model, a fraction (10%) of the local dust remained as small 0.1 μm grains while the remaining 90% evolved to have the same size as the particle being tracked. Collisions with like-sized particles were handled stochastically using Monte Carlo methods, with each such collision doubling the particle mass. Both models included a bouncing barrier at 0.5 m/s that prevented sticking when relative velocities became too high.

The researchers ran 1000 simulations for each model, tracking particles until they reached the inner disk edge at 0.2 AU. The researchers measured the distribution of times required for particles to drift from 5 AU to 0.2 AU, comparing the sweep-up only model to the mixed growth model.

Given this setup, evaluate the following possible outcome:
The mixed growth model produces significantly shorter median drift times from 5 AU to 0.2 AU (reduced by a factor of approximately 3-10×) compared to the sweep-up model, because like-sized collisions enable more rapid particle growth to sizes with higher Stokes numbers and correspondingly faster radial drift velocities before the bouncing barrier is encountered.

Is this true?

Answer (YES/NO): NO